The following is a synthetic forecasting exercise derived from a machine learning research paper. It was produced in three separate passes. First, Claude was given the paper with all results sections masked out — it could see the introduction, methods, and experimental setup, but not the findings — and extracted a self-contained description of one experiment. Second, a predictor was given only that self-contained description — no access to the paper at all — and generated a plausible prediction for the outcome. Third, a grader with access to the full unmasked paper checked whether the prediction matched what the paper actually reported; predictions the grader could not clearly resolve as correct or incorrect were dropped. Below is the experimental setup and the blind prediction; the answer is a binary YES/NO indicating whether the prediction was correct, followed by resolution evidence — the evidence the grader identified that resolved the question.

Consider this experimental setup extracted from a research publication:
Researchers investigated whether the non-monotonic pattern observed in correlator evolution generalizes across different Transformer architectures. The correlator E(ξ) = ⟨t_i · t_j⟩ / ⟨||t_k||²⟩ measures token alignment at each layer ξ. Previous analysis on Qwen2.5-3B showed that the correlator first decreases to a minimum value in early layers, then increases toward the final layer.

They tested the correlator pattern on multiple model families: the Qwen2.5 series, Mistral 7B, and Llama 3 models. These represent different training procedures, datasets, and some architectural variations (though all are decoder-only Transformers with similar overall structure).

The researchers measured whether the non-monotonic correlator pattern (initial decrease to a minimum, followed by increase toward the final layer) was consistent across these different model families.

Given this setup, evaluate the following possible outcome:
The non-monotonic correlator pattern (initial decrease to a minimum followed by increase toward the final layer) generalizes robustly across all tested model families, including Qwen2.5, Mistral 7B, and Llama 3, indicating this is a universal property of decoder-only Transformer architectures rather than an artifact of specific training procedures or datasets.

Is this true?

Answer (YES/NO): YES